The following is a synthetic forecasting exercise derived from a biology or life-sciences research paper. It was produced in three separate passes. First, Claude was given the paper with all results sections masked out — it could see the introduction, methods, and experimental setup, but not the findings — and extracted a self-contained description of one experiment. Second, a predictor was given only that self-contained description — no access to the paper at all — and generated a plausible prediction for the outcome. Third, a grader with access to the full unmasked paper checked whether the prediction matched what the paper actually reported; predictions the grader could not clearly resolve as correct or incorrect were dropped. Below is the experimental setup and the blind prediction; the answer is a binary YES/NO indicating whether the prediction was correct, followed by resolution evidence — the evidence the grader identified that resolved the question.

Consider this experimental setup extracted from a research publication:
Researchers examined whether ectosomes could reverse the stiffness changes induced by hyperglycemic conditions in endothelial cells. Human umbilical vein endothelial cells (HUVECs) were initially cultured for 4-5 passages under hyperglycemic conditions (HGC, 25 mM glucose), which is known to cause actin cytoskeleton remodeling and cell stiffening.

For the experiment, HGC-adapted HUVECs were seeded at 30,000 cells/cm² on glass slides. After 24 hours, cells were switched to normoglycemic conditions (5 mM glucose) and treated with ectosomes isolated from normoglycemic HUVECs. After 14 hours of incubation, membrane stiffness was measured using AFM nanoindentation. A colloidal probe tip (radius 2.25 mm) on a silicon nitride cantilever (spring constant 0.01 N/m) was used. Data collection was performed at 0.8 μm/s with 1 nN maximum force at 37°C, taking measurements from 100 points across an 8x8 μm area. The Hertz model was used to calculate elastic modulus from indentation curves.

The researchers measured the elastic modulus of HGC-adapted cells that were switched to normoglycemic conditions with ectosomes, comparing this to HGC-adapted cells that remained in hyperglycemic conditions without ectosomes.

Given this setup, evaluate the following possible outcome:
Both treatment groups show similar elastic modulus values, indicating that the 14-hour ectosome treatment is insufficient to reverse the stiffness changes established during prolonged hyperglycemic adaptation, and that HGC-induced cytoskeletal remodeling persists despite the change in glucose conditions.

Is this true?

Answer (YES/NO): NO